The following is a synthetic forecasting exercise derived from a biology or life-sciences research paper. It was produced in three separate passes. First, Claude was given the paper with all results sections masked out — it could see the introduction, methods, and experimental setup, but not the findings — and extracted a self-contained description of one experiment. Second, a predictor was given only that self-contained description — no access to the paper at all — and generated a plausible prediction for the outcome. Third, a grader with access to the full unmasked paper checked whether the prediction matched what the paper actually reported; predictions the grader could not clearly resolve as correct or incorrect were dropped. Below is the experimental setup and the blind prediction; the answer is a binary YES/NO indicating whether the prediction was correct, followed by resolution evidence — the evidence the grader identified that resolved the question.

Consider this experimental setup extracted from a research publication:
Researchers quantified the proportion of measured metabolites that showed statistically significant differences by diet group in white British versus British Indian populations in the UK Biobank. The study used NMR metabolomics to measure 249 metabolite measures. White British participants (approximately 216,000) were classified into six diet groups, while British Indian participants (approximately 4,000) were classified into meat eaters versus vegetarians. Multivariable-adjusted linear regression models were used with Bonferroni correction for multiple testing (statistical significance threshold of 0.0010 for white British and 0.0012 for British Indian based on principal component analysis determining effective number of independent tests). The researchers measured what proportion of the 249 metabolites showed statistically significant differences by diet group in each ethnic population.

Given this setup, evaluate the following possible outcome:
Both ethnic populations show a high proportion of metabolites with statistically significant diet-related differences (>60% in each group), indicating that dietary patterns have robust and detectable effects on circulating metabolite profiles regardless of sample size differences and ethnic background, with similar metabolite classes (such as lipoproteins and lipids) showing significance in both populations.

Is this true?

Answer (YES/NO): NO